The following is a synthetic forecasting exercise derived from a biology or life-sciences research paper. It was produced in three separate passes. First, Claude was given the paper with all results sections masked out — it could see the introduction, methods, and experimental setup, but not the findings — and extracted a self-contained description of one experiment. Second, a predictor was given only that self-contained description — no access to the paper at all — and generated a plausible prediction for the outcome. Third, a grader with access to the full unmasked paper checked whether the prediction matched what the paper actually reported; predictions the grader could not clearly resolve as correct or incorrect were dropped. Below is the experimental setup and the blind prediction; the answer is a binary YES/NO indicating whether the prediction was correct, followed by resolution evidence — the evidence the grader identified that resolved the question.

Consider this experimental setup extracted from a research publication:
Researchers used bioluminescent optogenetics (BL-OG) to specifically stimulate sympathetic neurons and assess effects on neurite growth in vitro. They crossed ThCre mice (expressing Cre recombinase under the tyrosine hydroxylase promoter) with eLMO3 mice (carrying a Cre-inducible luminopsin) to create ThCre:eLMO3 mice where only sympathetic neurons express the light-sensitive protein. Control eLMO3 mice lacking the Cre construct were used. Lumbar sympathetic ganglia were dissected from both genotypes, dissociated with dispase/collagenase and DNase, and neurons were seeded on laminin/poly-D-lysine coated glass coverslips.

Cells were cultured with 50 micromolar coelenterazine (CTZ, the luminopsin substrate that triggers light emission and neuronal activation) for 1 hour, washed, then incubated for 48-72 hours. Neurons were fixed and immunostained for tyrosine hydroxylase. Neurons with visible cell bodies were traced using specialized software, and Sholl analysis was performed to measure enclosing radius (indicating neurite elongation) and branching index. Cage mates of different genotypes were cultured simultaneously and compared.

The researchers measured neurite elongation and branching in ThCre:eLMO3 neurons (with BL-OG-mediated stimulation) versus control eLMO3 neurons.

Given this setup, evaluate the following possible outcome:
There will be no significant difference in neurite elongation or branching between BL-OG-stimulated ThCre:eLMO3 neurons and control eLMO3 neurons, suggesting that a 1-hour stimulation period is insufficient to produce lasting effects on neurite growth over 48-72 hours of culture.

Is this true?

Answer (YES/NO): NO